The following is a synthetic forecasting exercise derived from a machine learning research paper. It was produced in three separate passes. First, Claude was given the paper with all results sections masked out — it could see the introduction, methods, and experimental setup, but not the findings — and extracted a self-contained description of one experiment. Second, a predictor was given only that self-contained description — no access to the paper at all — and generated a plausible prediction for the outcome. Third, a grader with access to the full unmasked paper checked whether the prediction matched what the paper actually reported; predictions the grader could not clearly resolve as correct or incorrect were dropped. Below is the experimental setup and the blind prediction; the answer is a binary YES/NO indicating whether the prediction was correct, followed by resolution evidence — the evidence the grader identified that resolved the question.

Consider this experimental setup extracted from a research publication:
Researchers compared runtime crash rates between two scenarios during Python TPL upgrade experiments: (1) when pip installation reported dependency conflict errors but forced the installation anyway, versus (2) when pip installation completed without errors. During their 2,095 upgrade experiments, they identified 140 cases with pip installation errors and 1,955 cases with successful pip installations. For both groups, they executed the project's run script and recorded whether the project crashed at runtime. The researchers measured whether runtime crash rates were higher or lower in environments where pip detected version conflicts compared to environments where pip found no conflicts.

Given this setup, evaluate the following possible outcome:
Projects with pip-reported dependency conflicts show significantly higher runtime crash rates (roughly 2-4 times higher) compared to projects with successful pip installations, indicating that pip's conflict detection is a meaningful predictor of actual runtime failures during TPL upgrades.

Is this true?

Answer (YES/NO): NO